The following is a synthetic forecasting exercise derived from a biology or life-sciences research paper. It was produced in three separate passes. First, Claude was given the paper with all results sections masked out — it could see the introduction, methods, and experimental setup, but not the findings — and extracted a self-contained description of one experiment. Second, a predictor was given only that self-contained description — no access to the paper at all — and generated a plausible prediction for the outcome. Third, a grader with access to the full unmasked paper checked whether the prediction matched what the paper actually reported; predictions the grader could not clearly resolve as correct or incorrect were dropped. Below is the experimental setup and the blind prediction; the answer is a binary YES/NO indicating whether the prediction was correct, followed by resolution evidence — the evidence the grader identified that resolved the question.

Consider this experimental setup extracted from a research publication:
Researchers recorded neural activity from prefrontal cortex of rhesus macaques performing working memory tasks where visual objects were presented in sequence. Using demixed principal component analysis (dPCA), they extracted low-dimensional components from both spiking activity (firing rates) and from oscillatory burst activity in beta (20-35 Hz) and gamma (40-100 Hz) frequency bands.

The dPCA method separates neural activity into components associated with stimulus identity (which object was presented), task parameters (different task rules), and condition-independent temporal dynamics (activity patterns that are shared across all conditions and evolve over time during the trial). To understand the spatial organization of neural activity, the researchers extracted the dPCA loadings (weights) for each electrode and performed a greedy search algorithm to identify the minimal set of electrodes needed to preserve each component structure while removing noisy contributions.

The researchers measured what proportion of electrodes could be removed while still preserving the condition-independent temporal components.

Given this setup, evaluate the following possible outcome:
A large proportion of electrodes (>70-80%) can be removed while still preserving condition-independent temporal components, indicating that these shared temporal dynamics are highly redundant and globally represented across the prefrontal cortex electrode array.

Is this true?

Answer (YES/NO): NO